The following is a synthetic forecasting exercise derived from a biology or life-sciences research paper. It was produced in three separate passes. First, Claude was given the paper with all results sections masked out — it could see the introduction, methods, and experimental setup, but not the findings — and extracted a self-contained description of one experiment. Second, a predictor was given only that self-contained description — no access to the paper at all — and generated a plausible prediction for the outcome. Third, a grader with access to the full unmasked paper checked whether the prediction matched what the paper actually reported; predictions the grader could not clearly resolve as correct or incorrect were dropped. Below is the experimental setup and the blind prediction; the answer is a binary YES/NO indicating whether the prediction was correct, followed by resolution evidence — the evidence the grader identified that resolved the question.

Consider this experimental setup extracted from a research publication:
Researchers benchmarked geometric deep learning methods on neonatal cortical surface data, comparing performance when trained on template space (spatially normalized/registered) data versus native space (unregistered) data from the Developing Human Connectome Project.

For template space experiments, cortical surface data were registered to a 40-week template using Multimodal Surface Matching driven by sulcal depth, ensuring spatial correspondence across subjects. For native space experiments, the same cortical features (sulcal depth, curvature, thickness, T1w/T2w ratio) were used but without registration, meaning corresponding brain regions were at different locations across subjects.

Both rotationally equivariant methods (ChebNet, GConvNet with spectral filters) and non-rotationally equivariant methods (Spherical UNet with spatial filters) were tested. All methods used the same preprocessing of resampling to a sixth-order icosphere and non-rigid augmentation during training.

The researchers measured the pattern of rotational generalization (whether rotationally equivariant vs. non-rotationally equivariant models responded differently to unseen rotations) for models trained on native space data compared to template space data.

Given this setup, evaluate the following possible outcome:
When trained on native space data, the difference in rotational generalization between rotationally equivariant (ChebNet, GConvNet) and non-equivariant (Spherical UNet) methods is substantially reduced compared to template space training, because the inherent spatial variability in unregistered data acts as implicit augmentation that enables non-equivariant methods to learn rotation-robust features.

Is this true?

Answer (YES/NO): NO